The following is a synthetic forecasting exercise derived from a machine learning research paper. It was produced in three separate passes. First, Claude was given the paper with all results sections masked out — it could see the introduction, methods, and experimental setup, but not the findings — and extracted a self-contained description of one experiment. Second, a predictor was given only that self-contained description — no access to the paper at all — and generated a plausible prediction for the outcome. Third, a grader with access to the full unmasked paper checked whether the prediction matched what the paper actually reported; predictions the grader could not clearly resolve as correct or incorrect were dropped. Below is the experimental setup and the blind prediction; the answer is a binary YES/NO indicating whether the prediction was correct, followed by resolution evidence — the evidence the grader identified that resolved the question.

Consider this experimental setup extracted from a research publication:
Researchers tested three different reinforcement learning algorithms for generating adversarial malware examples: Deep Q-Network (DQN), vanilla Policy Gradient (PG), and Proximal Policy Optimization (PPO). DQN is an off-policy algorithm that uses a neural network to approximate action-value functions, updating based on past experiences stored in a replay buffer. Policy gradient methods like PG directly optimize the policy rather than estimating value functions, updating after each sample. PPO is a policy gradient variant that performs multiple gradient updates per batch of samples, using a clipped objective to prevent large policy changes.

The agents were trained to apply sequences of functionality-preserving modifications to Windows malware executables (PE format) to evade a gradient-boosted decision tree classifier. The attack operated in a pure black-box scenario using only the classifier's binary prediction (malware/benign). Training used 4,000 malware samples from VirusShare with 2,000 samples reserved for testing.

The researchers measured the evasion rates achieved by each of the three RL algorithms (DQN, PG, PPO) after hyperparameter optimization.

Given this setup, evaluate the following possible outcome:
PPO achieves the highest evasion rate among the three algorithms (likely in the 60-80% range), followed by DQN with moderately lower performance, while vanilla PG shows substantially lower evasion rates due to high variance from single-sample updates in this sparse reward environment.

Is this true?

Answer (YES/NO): NO